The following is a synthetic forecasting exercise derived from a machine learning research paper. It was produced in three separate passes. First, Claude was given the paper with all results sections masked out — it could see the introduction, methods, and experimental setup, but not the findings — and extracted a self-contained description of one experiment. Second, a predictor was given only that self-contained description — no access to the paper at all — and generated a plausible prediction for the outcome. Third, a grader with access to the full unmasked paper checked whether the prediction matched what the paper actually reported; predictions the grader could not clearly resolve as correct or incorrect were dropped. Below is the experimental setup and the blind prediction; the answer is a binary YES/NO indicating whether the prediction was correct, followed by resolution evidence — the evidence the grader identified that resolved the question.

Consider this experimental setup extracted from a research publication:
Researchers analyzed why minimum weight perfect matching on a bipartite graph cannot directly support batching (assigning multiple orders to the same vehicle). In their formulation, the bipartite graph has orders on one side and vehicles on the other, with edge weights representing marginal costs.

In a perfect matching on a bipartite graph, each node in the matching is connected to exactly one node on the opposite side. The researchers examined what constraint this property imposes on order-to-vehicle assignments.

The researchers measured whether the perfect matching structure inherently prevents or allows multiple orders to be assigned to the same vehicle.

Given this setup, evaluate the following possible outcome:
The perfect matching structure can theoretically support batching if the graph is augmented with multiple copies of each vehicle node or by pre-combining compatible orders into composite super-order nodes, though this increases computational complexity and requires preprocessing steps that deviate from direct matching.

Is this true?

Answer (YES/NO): YES